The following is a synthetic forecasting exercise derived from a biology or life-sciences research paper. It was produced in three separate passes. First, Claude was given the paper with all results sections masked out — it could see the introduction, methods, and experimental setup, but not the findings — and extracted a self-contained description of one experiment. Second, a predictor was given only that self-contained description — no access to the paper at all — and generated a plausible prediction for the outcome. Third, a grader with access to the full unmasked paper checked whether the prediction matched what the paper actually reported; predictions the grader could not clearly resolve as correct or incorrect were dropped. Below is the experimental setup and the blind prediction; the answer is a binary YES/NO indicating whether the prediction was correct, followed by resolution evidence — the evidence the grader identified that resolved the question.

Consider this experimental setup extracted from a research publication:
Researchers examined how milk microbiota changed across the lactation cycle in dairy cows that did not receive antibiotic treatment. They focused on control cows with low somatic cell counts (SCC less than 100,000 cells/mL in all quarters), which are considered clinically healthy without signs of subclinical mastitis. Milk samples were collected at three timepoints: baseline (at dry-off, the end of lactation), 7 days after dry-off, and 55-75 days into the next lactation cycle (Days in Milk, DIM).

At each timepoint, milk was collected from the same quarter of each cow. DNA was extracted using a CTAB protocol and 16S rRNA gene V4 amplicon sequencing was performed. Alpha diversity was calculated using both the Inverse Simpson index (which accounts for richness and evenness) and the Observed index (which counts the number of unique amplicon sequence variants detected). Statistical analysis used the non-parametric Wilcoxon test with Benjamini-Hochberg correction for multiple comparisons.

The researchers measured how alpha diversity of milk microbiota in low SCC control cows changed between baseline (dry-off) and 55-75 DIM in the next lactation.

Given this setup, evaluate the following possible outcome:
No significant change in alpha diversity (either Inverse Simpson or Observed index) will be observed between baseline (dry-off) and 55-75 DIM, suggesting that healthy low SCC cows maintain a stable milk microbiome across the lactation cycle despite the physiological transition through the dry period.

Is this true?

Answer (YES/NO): NO